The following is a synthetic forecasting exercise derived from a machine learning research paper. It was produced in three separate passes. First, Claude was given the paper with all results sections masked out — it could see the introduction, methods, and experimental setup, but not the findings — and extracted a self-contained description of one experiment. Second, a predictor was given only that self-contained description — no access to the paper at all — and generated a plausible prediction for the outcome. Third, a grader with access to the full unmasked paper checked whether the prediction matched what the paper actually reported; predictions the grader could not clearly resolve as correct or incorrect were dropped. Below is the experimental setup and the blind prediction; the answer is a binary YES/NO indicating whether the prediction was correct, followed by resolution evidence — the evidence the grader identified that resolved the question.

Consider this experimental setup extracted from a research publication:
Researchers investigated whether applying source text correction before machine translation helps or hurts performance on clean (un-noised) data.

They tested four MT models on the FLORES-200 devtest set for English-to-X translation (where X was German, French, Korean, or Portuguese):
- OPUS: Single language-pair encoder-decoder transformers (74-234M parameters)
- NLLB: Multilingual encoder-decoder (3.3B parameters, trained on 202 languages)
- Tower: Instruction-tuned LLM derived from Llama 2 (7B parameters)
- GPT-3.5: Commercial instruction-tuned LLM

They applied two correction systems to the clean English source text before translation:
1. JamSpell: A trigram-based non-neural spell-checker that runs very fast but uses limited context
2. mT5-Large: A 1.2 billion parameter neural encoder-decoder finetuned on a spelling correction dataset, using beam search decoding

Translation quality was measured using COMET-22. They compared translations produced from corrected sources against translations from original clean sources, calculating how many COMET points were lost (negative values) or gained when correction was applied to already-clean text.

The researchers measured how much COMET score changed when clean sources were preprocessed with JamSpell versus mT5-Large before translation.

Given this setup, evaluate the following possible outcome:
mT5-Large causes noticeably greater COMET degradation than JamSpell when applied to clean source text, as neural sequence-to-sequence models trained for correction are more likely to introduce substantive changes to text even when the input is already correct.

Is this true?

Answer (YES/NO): NO